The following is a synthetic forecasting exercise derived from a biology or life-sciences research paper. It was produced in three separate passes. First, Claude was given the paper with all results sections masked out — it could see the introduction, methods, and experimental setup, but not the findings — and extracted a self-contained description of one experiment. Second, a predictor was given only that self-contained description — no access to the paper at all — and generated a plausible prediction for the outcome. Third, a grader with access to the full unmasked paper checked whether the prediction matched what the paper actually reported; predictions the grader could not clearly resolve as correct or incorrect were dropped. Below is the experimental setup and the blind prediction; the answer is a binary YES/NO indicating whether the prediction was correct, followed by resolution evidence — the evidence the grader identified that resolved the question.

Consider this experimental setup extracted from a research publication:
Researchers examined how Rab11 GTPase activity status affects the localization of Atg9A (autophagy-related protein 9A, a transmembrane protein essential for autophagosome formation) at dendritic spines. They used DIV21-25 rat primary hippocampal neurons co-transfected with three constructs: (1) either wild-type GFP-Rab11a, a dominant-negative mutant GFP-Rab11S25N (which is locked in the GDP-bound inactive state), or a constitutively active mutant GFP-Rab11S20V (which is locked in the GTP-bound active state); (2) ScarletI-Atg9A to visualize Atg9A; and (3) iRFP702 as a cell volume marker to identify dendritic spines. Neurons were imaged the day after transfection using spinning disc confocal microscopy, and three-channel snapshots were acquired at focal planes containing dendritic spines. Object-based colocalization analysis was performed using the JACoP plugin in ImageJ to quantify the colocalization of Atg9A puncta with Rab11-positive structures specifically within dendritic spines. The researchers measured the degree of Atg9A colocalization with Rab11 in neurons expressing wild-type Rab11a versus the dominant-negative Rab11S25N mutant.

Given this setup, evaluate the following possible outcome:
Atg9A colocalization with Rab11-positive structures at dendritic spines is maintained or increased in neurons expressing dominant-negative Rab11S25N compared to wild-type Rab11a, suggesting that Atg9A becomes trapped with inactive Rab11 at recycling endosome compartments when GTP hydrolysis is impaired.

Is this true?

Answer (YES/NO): NO